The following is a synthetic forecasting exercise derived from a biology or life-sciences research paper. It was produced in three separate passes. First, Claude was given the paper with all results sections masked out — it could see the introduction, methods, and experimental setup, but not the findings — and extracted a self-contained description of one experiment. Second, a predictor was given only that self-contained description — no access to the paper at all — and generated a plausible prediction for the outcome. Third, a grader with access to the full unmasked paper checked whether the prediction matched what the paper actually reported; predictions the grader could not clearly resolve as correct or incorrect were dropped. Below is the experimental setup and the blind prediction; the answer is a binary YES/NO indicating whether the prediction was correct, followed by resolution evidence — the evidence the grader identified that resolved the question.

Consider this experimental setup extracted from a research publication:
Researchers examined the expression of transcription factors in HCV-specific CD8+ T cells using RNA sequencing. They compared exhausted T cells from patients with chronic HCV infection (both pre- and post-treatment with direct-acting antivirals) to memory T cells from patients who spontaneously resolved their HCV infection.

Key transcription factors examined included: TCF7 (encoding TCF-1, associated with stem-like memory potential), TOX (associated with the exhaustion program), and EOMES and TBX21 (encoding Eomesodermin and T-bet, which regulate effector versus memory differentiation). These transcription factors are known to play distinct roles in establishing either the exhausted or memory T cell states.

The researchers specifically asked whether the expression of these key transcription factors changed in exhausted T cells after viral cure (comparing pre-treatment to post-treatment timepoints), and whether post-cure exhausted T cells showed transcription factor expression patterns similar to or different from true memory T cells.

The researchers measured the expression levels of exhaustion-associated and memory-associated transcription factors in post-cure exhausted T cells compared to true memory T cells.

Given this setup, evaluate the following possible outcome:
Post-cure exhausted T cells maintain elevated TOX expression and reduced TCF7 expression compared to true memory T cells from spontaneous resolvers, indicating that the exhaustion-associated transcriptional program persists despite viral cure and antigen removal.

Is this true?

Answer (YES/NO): NO